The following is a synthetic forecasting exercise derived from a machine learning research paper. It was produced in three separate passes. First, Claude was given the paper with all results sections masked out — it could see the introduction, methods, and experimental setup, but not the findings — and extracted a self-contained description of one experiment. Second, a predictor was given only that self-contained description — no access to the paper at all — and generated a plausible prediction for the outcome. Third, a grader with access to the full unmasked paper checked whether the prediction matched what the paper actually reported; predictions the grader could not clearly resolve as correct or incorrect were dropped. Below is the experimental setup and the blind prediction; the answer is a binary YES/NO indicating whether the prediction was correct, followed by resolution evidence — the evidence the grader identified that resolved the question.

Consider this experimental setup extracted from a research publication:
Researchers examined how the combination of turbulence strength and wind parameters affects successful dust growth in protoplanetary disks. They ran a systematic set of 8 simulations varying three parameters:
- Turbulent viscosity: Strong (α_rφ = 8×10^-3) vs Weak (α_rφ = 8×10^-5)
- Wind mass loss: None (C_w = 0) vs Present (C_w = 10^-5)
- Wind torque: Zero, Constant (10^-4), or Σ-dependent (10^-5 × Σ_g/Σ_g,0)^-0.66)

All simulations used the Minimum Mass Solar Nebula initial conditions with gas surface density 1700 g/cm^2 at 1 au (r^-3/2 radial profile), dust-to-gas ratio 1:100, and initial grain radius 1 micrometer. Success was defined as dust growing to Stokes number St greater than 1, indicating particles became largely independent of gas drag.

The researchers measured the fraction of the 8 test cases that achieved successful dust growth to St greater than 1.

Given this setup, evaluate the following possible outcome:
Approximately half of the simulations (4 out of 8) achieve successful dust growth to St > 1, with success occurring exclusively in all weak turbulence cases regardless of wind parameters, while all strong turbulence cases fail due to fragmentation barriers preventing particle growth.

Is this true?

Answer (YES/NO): NO